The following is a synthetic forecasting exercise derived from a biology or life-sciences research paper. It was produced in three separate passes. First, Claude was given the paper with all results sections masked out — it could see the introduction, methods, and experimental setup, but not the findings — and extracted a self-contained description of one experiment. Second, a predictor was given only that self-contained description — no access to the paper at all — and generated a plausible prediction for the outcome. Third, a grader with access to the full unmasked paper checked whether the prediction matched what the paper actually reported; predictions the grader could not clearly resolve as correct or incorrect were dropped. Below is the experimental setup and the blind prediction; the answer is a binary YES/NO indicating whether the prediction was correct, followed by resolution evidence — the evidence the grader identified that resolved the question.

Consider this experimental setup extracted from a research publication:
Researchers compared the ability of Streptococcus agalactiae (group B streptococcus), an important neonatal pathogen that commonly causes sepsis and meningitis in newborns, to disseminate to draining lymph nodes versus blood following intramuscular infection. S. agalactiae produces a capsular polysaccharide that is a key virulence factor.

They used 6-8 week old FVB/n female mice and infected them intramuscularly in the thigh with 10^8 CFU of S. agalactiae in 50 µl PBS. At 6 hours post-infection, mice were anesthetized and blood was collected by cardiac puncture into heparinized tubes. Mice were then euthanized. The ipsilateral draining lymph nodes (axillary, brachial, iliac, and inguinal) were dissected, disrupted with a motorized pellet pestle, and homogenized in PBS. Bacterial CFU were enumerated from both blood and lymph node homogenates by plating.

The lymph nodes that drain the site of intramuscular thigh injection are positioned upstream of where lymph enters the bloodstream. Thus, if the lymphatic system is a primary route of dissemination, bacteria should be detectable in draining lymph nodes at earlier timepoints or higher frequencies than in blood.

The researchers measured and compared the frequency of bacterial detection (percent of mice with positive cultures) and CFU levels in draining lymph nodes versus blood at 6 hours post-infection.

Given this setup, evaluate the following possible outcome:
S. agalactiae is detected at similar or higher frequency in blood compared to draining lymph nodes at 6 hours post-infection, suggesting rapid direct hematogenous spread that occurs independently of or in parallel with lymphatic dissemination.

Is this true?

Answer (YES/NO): NO